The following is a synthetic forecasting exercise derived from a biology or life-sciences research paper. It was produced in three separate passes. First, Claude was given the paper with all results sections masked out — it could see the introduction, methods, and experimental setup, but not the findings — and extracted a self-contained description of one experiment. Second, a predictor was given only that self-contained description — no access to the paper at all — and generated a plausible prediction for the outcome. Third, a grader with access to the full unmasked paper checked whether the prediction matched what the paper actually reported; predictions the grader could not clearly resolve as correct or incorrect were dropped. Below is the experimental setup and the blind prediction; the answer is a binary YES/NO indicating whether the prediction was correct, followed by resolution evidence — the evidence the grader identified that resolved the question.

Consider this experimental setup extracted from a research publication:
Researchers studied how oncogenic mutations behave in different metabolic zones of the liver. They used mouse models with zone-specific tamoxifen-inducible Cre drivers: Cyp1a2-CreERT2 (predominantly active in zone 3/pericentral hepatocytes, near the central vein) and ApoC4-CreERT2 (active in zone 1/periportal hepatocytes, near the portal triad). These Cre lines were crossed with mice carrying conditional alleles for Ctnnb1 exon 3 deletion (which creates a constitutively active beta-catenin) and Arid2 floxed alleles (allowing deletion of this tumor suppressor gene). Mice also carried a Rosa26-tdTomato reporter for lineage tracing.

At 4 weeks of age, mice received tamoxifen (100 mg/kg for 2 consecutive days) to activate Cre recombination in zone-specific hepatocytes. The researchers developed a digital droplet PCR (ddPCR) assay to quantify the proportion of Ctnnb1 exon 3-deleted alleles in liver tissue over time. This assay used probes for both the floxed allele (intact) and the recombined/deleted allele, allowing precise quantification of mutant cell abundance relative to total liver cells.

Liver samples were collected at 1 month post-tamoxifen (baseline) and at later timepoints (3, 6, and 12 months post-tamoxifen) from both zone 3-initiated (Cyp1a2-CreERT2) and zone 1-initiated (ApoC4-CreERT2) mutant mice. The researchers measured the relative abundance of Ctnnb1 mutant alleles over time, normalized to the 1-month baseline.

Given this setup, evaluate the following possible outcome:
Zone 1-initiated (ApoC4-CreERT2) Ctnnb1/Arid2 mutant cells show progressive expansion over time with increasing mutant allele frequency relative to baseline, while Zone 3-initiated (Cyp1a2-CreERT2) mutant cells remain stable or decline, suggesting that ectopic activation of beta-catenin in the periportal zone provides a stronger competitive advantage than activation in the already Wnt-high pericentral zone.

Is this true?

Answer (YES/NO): NO